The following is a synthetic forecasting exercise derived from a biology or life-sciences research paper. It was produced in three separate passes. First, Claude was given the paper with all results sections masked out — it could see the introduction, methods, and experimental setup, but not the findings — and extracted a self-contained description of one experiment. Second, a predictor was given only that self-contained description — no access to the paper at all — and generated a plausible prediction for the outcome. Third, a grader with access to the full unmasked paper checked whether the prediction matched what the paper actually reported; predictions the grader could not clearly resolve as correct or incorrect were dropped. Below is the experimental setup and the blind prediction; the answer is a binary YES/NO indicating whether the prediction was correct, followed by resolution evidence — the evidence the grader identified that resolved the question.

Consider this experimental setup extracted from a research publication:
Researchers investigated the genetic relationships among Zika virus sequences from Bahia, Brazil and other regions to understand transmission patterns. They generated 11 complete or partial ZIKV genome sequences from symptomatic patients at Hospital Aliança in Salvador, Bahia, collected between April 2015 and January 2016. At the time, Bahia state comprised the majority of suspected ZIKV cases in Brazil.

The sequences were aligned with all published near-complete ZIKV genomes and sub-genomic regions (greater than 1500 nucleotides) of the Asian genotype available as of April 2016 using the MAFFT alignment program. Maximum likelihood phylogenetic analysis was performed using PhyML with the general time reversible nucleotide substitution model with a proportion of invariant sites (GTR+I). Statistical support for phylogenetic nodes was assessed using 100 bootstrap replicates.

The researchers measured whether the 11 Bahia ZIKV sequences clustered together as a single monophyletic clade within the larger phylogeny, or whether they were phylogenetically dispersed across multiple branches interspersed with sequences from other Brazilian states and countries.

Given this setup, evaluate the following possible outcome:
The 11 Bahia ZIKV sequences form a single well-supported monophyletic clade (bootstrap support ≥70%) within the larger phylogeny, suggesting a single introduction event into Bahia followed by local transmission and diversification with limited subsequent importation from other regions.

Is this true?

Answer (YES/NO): YES